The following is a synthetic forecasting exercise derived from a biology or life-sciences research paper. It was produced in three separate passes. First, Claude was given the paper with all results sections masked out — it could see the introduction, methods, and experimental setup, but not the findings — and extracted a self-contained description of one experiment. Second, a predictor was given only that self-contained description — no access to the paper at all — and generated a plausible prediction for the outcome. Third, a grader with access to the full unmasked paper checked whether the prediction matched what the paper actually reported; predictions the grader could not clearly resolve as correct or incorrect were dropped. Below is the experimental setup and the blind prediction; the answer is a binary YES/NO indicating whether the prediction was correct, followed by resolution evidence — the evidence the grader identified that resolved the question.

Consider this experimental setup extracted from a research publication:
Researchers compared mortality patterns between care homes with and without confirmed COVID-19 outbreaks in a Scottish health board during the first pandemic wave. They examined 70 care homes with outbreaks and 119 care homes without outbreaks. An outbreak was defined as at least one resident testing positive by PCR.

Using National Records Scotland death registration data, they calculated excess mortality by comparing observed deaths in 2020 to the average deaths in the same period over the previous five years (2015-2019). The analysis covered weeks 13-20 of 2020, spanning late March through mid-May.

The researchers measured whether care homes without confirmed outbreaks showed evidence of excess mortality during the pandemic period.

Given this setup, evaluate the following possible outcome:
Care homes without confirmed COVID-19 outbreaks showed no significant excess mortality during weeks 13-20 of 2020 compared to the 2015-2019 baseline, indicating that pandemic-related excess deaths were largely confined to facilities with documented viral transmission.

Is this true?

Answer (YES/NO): YES